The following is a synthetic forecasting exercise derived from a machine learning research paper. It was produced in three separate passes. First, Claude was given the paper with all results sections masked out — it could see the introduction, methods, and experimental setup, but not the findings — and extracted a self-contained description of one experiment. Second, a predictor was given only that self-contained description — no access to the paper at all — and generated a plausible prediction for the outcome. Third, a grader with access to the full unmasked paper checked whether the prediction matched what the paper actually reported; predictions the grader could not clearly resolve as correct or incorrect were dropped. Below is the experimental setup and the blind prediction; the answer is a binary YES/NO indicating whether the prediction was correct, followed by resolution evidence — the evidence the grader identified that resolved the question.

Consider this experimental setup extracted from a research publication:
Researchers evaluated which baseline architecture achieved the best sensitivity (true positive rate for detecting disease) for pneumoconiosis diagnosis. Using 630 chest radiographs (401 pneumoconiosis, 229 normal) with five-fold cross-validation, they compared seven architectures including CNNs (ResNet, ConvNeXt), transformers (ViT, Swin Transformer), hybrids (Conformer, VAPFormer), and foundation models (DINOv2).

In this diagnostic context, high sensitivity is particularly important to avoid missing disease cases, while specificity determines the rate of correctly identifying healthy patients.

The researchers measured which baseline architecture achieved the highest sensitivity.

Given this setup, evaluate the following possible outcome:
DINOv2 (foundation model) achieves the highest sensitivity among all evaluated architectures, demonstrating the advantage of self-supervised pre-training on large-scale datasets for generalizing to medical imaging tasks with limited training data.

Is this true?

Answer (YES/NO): NO